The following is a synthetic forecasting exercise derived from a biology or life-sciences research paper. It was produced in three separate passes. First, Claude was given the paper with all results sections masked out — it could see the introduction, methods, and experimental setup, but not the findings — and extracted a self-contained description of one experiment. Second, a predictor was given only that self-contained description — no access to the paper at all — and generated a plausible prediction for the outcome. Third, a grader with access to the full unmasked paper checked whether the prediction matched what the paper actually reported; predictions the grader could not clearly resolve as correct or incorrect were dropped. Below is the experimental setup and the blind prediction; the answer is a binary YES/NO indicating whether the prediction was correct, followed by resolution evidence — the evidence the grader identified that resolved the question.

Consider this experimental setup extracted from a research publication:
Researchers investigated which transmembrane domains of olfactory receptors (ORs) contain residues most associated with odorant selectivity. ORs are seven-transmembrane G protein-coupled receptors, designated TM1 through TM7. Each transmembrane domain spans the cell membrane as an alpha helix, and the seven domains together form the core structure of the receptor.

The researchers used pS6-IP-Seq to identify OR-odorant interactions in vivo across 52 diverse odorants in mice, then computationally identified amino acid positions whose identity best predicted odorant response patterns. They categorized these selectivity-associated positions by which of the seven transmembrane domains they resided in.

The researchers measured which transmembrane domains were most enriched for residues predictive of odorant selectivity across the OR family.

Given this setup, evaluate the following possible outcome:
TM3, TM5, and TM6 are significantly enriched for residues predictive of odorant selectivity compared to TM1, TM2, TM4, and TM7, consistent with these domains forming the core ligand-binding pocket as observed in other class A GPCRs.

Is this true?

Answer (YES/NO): NO